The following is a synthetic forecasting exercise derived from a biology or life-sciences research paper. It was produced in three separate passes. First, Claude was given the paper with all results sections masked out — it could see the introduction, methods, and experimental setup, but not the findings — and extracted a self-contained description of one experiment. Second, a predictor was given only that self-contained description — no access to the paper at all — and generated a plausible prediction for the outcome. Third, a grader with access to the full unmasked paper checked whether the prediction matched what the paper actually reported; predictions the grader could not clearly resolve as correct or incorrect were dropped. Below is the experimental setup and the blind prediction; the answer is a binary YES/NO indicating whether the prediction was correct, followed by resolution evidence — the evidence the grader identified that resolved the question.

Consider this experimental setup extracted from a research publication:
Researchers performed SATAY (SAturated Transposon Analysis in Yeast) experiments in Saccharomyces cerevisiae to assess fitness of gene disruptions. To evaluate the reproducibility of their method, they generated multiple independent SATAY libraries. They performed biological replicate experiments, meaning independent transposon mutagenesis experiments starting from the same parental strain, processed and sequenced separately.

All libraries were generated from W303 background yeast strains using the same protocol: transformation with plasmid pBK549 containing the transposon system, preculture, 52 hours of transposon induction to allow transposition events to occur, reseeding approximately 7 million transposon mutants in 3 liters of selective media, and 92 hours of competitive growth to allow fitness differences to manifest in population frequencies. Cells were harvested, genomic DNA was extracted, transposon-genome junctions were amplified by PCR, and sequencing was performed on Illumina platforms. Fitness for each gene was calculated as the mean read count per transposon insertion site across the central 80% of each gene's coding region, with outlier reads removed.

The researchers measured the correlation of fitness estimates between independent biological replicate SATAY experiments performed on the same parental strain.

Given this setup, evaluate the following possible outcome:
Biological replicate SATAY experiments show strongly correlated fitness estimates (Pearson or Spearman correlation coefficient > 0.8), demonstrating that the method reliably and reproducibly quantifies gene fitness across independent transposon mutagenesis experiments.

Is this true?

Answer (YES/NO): YES